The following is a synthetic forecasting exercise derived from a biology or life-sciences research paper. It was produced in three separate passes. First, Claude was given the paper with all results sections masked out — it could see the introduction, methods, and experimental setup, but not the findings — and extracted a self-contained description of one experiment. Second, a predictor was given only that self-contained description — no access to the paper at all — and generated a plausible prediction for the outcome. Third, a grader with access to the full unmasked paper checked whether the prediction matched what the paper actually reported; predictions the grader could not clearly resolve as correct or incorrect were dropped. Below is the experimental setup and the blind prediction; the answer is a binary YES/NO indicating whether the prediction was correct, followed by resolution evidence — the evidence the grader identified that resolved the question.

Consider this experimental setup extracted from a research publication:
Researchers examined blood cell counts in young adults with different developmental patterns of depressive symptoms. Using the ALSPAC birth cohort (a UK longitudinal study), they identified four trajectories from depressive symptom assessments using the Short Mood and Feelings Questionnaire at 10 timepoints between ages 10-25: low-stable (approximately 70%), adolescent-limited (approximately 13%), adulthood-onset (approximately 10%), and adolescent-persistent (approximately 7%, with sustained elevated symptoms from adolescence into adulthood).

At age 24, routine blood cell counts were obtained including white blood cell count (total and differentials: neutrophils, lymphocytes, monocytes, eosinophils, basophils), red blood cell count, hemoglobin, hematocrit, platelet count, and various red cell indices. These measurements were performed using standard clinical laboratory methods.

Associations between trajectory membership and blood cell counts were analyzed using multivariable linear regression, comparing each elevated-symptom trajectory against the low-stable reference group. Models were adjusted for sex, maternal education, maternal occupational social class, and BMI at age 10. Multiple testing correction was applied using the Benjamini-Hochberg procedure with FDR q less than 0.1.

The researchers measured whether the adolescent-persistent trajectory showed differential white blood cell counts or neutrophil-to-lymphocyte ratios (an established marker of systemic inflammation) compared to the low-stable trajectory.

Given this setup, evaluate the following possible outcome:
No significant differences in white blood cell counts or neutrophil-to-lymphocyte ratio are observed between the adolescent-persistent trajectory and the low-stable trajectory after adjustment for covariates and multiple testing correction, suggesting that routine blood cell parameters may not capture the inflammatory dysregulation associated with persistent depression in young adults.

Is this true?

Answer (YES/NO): YES